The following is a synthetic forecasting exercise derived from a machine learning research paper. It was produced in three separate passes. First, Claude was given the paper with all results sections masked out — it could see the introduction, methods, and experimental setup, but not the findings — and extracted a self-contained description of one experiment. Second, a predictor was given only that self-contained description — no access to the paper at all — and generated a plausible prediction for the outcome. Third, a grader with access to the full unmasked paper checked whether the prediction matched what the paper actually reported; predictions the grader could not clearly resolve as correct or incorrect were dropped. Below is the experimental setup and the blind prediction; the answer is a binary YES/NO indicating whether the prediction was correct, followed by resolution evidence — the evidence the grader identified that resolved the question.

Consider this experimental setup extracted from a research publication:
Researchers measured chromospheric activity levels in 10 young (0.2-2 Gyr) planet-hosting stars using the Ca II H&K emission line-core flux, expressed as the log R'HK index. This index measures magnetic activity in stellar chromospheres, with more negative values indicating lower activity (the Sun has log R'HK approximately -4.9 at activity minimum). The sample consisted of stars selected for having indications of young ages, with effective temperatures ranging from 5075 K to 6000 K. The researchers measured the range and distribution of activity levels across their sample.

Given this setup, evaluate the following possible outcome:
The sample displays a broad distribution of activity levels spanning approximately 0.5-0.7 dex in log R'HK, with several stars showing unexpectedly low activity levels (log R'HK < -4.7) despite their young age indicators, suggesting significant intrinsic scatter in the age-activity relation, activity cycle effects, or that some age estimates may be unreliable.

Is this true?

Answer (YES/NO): NO